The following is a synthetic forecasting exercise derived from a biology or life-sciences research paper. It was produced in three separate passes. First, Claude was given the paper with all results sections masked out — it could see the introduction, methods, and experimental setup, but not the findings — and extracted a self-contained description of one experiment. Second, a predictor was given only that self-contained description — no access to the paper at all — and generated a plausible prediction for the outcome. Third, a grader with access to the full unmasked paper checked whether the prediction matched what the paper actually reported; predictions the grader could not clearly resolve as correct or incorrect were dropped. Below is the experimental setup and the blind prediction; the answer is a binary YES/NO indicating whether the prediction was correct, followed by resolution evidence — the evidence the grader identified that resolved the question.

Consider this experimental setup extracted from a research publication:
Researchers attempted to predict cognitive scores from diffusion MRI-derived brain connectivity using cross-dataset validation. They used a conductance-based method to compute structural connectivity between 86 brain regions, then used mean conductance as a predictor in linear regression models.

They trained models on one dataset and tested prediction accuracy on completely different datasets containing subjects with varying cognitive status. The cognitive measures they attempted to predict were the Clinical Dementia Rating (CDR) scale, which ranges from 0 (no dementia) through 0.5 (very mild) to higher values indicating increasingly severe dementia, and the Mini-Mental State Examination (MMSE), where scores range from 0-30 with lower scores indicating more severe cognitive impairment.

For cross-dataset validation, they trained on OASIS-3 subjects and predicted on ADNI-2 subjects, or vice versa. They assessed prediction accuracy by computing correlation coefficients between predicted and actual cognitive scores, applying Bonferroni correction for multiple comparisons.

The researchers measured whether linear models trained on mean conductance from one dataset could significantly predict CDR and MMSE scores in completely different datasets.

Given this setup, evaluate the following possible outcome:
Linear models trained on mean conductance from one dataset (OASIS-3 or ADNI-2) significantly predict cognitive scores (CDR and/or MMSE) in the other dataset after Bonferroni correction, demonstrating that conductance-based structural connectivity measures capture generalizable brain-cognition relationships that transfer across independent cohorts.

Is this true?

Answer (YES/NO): NO